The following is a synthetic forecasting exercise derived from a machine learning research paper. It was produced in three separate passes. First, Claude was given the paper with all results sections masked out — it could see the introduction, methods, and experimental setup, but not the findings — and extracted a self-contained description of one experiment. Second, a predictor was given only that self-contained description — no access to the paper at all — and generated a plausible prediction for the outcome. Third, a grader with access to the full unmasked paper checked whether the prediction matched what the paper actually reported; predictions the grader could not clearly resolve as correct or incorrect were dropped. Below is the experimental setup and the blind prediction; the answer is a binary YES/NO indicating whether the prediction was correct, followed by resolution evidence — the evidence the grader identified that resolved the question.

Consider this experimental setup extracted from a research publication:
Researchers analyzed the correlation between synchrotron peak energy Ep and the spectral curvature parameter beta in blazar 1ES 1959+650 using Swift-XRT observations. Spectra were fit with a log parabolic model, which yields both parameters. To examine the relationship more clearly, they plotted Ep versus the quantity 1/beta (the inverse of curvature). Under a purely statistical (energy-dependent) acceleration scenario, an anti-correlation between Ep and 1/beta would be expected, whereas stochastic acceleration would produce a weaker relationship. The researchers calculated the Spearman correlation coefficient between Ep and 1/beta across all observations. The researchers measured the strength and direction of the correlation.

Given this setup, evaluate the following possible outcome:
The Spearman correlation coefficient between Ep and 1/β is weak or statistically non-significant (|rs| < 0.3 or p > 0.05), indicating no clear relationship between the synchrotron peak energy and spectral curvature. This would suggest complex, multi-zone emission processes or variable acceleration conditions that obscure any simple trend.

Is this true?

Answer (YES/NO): NO